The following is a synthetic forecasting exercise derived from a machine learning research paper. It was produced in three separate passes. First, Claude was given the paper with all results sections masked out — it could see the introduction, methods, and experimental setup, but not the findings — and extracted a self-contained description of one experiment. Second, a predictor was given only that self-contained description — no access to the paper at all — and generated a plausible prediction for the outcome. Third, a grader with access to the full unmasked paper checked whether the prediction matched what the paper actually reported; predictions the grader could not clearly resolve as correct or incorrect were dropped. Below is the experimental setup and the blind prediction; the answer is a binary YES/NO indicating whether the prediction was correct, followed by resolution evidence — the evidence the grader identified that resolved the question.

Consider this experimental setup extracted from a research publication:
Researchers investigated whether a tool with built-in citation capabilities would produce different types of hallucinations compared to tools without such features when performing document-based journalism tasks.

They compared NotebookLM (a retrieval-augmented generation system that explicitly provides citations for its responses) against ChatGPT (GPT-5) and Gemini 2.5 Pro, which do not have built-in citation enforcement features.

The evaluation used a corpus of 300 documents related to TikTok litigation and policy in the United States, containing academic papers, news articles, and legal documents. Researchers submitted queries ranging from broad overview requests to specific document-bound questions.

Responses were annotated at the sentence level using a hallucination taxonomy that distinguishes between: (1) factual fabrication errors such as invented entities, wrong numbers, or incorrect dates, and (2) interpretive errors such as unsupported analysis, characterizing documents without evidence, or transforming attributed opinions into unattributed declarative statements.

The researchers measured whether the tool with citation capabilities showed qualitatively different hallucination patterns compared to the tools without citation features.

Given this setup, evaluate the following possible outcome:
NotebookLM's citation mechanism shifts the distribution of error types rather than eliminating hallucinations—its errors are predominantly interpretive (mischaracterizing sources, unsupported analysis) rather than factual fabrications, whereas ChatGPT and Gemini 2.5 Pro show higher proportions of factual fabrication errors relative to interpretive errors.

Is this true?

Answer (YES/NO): NO